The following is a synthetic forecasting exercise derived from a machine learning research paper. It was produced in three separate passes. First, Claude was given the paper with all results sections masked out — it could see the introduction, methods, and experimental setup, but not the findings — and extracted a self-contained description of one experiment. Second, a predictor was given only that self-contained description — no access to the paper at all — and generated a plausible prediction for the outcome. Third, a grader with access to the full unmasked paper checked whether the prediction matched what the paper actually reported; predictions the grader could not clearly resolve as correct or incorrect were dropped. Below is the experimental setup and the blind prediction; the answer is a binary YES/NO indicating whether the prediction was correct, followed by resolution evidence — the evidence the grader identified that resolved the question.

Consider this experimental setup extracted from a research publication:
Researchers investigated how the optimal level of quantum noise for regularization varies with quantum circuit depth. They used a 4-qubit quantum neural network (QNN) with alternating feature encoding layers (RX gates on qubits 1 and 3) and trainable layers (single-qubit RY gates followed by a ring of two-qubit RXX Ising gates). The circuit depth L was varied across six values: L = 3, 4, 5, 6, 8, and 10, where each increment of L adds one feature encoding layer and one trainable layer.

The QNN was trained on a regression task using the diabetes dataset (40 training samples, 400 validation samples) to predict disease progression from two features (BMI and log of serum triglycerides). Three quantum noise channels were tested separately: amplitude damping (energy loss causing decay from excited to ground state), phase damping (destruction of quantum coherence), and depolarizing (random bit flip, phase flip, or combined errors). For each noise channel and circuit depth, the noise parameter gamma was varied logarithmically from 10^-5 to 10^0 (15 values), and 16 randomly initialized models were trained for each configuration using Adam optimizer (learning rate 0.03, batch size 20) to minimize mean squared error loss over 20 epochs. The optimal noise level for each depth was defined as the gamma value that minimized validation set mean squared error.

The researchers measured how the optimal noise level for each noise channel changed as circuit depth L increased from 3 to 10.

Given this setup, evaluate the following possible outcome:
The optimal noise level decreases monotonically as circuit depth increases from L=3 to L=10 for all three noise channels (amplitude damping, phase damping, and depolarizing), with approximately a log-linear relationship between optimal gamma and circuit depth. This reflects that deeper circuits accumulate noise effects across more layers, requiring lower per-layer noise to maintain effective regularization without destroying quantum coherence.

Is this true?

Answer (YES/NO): NO